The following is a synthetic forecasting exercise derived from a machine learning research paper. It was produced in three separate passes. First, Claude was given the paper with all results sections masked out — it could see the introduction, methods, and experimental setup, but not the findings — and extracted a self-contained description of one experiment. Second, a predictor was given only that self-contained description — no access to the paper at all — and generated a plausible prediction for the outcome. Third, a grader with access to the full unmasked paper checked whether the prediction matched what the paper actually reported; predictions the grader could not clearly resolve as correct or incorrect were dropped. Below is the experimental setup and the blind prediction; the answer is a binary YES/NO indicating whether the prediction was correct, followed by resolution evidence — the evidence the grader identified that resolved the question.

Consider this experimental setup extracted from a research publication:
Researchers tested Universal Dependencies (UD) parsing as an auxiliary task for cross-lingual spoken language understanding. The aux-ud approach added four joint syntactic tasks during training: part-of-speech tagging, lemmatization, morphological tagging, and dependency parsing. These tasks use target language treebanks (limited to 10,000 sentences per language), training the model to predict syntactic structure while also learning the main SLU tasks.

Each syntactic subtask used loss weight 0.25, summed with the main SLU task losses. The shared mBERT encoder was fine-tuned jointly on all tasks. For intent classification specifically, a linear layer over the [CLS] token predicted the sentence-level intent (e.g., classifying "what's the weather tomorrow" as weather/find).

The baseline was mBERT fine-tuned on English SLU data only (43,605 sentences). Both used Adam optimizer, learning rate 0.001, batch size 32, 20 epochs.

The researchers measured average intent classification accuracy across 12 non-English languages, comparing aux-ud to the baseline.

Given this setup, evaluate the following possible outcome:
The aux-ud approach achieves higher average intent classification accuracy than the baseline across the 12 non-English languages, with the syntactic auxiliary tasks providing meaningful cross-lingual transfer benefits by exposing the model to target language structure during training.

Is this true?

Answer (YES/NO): NO